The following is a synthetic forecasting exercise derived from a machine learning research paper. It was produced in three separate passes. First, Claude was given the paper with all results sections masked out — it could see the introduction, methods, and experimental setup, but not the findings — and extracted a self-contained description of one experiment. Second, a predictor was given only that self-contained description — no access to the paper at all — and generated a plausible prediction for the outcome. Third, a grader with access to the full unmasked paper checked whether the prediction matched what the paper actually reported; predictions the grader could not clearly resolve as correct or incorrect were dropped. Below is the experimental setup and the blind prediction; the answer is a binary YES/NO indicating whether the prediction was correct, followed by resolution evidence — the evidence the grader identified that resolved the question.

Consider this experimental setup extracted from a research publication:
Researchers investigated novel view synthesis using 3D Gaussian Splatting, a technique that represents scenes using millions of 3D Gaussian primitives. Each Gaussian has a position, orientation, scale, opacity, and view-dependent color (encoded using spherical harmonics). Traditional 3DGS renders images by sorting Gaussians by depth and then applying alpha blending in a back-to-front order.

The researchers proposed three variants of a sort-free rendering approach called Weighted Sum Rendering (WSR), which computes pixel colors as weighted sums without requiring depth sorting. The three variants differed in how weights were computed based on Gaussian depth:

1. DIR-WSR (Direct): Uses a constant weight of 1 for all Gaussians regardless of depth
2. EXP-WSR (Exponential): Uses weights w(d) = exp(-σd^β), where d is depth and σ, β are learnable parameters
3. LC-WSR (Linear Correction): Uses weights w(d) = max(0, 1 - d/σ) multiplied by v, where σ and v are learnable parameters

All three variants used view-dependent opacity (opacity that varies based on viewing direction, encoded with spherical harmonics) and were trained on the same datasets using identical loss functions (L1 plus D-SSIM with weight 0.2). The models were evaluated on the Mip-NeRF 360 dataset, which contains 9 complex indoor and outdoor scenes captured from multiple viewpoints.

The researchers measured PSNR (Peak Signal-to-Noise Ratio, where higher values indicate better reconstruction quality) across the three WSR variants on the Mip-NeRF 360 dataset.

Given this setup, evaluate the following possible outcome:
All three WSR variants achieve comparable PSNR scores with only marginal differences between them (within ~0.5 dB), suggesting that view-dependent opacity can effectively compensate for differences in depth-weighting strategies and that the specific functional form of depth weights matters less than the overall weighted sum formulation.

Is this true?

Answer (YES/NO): NO